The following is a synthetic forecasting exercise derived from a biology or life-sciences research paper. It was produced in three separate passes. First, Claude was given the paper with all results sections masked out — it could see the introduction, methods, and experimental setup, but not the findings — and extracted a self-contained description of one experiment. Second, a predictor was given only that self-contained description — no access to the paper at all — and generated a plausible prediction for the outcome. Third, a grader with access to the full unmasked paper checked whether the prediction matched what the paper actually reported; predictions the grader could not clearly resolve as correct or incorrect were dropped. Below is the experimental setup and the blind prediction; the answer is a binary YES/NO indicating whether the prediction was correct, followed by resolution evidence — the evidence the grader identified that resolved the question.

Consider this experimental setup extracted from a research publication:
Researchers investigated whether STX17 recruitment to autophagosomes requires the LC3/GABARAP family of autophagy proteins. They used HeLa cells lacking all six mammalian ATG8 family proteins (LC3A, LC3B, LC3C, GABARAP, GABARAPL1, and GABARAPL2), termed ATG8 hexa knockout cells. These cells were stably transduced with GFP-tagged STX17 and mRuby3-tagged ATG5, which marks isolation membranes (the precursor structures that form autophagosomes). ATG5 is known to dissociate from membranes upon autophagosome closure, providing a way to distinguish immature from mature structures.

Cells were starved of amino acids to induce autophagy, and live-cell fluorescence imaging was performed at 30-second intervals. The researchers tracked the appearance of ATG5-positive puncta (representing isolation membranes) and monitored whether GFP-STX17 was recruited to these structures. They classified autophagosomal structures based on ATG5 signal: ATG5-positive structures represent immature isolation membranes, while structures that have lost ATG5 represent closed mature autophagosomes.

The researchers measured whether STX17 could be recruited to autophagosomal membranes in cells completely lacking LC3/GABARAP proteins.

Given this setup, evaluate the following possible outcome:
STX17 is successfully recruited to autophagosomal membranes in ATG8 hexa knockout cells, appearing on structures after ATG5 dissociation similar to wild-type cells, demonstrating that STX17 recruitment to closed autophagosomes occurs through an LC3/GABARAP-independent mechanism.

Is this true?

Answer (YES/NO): YES